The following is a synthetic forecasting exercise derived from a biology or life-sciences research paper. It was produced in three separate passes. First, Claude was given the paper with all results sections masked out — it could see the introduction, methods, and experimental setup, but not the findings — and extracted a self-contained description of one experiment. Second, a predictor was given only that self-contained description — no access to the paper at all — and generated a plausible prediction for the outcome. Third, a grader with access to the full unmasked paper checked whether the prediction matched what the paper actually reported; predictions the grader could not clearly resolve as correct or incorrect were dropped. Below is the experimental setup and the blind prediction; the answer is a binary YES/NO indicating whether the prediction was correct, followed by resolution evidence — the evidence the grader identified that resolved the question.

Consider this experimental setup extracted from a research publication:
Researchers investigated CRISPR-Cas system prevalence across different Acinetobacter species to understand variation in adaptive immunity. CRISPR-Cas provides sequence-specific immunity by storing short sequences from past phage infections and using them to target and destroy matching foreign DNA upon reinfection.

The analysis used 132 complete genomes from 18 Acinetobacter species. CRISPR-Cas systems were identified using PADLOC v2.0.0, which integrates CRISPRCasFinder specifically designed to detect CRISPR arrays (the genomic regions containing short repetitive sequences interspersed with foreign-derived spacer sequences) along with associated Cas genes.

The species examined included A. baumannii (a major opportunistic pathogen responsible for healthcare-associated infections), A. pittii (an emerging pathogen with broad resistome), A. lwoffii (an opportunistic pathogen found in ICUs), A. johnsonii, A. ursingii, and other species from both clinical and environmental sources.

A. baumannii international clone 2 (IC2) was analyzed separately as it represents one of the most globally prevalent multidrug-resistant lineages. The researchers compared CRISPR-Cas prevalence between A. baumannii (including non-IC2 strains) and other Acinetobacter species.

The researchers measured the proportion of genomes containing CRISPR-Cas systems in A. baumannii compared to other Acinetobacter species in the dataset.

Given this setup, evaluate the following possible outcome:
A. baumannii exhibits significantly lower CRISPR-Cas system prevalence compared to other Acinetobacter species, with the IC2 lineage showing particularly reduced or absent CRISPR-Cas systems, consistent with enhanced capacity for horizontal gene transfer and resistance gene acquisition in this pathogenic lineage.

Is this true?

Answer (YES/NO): YES